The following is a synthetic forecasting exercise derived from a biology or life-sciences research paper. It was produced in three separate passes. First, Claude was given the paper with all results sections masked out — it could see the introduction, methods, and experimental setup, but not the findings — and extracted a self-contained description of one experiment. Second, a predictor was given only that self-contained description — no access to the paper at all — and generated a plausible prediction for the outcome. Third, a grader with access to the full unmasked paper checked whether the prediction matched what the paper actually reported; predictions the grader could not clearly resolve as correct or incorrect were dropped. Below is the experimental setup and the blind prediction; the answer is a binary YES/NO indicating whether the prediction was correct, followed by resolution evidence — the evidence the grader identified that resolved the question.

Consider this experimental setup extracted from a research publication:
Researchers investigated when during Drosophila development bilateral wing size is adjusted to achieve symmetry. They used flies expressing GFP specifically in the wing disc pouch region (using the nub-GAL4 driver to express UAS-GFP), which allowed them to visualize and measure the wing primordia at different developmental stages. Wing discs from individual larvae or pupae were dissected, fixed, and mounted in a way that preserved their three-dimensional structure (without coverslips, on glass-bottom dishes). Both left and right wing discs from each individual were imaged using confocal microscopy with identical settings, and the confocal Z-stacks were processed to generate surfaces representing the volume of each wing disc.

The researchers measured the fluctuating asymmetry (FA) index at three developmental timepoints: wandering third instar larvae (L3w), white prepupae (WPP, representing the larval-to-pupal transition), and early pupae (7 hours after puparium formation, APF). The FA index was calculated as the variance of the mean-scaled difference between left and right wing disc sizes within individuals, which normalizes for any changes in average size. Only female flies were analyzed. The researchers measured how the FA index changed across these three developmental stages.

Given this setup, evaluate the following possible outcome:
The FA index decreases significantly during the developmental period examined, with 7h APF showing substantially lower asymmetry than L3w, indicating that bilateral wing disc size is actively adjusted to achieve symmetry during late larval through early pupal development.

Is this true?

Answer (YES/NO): YES